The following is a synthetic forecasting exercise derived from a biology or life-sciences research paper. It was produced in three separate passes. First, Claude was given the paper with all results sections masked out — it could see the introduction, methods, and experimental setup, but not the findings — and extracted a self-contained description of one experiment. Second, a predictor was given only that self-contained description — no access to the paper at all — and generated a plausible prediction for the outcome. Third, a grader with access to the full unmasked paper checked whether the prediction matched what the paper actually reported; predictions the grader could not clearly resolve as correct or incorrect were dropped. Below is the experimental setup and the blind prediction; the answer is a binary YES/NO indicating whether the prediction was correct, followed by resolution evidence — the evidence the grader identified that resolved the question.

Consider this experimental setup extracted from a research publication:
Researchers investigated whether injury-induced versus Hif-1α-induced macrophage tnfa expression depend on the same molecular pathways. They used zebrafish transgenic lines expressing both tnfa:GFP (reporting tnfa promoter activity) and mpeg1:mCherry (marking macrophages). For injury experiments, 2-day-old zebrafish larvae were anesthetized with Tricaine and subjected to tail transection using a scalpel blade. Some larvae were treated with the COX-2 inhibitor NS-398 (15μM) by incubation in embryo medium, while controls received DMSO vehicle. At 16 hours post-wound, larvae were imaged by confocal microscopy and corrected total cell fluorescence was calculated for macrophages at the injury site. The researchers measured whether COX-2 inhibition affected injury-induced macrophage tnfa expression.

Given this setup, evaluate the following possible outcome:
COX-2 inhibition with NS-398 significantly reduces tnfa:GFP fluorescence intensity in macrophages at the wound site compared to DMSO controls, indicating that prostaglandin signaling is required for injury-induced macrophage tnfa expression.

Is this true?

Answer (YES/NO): NO